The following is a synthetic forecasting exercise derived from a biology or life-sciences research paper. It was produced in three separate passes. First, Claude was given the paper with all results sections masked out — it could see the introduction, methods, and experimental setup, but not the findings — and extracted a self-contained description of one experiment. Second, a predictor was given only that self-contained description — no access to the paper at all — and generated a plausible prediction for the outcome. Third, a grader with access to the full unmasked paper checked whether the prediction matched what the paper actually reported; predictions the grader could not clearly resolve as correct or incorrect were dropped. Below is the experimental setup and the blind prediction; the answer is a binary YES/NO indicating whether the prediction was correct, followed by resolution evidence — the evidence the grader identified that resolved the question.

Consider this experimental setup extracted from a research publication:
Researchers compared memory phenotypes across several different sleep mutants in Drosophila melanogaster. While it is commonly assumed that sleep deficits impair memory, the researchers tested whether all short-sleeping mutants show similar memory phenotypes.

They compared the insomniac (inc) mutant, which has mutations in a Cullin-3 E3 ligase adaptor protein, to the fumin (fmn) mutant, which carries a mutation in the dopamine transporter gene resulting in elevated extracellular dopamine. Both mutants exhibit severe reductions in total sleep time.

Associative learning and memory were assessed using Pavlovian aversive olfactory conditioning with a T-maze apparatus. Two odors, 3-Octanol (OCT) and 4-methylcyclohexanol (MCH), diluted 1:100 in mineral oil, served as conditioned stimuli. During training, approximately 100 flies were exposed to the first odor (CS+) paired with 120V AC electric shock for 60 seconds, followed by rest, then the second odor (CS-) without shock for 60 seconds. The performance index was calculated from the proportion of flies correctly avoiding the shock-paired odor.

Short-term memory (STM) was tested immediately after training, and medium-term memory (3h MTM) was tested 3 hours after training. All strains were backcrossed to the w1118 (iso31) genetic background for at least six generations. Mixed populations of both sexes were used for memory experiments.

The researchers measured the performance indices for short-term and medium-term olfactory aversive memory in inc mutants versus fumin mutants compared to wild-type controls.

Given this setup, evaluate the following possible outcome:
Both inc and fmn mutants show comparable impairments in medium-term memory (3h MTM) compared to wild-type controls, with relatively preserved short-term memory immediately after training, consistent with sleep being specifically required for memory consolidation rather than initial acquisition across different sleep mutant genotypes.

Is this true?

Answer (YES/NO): NO